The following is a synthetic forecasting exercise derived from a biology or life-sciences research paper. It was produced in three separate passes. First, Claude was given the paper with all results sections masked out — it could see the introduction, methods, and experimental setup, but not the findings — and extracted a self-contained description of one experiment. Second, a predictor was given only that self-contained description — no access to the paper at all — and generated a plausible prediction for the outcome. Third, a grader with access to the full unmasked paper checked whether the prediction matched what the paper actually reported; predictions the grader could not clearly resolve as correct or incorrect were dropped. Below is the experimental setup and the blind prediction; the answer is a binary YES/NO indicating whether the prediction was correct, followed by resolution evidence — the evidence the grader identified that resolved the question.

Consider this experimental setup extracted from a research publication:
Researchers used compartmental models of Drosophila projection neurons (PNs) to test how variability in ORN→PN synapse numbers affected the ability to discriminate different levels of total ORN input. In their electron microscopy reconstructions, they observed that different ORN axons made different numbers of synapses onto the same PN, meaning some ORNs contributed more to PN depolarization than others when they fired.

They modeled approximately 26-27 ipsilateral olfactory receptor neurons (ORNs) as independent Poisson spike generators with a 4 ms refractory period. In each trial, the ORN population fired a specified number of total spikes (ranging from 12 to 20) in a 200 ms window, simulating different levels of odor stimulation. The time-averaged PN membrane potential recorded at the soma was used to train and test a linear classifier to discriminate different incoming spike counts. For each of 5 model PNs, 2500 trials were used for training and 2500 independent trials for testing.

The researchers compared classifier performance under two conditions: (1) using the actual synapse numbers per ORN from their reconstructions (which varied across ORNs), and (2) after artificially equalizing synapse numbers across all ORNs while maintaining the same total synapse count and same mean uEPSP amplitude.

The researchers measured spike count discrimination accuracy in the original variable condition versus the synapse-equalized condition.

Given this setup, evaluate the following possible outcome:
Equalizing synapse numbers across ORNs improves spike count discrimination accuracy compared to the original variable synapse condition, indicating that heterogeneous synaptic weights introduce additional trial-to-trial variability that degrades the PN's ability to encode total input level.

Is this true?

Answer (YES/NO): YES